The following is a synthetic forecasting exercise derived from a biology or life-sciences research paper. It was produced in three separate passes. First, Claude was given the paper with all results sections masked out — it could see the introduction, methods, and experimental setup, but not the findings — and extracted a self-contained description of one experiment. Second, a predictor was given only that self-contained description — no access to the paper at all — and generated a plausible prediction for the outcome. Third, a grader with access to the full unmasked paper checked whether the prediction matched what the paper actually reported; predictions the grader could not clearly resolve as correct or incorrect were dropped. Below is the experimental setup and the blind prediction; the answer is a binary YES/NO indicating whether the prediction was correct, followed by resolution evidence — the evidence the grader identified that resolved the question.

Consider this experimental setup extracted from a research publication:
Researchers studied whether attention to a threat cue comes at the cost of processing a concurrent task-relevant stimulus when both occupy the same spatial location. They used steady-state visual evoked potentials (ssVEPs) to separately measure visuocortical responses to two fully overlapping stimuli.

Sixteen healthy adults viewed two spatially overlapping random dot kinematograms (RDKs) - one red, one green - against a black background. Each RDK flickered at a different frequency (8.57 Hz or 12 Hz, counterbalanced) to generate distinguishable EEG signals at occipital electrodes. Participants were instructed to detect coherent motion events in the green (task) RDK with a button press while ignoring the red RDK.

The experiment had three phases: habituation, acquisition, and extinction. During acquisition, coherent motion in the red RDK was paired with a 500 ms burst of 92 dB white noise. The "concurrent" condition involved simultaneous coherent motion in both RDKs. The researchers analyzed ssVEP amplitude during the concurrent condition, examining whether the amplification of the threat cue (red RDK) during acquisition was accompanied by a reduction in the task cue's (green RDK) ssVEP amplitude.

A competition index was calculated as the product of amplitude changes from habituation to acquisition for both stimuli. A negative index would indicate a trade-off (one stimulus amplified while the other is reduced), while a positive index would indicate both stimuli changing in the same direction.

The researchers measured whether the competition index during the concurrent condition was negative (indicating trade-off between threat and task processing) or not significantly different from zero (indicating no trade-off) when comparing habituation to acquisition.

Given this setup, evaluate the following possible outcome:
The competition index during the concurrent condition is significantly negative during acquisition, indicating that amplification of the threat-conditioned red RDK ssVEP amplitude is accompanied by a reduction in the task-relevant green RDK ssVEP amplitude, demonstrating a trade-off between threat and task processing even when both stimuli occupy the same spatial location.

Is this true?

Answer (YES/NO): NO